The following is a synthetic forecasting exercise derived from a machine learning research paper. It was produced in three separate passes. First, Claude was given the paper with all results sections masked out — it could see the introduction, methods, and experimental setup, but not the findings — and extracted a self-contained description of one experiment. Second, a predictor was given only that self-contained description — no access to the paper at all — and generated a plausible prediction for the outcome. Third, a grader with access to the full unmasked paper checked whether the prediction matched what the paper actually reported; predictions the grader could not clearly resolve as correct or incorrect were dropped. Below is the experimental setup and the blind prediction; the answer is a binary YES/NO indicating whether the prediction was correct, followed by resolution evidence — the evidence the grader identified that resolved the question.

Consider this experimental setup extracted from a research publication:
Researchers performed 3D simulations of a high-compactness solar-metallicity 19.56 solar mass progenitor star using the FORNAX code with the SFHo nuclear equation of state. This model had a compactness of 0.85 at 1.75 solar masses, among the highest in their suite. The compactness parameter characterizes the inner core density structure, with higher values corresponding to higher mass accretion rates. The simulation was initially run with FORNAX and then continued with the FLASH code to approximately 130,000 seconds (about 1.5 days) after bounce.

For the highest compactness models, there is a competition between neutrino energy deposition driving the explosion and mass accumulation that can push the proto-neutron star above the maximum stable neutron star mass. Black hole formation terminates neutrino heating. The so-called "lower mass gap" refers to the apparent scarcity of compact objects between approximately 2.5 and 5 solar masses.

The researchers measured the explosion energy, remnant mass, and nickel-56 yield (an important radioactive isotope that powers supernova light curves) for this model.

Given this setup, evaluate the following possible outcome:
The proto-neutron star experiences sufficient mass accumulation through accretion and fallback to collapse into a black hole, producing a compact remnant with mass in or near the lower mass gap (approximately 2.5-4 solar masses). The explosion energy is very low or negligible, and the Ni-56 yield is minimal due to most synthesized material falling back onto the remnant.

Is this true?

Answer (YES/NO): NO